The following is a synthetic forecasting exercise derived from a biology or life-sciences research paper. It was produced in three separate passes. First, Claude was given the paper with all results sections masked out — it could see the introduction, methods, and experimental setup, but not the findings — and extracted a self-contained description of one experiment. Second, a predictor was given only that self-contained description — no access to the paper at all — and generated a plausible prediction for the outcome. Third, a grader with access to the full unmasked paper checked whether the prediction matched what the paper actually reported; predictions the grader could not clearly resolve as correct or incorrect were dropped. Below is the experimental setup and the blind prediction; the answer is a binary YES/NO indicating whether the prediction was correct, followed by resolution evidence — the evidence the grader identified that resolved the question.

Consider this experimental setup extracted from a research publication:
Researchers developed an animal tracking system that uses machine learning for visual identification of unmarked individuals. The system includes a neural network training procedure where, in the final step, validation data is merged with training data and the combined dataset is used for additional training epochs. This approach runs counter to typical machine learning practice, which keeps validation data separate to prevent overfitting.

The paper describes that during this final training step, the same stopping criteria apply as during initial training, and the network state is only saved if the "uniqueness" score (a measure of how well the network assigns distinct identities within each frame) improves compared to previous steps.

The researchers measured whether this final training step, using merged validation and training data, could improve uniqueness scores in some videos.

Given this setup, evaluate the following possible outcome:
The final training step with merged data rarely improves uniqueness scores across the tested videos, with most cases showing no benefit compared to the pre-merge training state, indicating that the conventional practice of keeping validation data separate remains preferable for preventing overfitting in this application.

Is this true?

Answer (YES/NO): NO